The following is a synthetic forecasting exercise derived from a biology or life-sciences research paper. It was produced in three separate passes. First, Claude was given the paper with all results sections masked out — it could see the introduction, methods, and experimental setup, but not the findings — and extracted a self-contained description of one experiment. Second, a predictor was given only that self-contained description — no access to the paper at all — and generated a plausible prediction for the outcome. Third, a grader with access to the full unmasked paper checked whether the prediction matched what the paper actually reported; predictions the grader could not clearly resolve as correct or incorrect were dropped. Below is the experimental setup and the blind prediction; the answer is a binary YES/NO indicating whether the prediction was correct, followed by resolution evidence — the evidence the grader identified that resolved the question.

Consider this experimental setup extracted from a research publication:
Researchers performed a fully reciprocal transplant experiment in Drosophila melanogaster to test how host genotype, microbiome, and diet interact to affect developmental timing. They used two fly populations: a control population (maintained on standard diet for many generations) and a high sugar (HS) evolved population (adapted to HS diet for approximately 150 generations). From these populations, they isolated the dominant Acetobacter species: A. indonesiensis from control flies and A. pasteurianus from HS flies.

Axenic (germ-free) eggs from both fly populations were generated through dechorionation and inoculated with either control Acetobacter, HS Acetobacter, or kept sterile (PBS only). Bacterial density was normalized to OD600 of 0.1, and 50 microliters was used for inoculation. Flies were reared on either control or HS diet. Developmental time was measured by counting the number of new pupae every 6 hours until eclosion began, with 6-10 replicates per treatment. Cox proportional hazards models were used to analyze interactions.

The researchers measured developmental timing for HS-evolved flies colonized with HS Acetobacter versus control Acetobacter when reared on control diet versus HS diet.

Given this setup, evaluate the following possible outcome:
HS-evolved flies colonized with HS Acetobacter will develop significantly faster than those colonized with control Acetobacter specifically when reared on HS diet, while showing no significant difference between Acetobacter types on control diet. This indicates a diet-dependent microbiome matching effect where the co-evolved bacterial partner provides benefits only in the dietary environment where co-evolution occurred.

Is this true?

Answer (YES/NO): NO